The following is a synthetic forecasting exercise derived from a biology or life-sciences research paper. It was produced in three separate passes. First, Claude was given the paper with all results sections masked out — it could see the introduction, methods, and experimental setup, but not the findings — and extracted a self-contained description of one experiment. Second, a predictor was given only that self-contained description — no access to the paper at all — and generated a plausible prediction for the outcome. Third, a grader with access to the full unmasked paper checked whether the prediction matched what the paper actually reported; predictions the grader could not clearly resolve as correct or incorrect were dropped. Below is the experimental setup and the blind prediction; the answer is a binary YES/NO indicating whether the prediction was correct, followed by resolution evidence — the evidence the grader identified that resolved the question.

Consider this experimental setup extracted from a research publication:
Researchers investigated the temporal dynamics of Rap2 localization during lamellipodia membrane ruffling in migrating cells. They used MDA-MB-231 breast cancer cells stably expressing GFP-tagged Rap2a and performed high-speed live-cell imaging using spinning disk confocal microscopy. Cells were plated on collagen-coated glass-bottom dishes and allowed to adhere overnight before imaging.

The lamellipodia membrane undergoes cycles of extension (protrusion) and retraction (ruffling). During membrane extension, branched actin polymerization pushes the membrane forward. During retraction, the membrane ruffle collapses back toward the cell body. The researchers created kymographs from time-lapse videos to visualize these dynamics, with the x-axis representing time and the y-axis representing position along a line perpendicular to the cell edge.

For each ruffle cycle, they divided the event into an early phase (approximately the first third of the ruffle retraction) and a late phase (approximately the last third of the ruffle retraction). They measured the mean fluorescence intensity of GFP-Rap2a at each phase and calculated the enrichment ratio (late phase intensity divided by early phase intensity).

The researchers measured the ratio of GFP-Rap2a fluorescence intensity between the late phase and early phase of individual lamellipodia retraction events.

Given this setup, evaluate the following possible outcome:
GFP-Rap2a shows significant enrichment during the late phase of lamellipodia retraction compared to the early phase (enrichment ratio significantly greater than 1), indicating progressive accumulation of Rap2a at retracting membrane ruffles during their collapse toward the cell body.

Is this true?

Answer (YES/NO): YES